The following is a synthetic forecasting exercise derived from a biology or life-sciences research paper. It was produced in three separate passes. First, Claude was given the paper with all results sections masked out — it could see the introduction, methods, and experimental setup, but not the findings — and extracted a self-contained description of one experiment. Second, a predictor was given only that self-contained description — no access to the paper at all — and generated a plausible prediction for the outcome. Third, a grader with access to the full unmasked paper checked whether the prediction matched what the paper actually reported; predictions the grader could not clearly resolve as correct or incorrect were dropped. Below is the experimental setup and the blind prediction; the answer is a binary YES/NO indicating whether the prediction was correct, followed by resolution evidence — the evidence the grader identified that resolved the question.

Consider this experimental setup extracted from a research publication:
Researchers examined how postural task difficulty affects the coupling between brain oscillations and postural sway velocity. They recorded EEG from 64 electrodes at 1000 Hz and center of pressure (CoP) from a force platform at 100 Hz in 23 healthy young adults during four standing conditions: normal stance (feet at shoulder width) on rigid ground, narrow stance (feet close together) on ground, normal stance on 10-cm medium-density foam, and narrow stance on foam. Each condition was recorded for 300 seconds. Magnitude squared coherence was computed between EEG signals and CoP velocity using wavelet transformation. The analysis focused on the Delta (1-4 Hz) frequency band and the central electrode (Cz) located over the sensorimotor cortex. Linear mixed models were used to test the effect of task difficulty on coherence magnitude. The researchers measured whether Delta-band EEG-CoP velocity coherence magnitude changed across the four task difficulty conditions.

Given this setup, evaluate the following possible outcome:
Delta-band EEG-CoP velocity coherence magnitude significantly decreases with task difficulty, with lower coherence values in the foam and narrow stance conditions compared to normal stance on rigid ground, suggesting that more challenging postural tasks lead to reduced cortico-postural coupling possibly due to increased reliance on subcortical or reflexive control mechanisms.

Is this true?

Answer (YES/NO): NO